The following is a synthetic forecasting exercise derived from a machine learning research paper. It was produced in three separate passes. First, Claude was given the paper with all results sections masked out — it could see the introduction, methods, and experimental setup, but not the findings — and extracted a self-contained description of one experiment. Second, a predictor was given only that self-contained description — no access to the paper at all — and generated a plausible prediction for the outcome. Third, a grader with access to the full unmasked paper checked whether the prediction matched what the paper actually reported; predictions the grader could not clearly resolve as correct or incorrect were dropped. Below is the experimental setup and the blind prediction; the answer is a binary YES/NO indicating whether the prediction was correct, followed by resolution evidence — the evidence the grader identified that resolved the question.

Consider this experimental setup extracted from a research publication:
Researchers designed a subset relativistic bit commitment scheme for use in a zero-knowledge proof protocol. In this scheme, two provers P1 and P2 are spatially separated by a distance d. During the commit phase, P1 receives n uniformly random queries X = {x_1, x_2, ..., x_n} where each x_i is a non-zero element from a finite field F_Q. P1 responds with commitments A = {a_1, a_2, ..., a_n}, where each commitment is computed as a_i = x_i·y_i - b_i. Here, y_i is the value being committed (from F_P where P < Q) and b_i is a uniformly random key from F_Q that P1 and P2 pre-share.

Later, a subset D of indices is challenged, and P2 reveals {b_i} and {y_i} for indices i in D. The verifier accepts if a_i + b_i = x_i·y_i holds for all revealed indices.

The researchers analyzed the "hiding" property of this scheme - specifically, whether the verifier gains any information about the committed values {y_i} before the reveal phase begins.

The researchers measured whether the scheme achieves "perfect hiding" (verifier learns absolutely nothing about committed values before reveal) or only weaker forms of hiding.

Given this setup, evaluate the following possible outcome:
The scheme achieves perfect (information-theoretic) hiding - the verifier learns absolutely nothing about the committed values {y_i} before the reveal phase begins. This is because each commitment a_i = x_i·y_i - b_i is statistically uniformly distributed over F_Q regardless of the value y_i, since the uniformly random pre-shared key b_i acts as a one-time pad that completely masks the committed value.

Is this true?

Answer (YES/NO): YES